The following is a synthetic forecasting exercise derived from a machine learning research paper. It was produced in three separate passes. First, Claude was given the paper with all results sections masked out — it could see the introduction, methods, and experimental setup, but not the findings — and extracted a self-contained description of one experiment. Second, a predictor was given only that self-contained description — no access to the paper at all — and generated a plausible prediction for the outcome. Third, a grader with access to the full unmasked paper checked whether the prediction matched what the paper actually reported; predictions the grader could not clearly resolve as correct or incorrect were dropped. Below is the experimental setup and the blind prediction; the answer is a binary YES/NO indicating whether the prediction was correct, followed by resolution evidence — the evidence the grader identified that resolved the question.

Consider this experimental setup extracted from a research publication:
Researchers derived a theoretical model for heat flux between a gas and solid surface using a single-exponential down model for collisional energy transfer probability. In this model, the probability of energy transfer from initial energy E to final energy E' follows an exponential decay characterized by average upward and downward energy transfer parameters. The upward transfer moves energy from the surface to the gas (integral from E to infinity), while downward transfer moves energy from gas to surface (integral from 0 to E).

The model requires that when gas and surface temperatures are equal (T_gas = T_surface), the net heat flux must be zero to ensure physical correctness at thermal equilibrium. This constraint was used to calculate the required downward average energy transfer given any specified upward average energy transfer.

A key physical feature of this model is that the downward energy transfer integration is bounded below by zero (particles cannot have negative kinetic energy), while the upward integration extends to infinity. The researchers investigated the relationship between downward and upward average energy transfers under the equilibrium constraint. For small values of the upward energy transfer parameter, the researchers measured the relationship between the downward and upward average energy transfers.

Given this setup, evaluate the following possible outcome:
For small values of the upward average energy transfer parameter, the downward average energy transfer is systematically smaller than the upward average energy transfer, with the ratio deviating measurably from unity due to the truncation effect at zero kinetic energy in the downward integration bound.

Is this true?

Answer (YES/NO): NO